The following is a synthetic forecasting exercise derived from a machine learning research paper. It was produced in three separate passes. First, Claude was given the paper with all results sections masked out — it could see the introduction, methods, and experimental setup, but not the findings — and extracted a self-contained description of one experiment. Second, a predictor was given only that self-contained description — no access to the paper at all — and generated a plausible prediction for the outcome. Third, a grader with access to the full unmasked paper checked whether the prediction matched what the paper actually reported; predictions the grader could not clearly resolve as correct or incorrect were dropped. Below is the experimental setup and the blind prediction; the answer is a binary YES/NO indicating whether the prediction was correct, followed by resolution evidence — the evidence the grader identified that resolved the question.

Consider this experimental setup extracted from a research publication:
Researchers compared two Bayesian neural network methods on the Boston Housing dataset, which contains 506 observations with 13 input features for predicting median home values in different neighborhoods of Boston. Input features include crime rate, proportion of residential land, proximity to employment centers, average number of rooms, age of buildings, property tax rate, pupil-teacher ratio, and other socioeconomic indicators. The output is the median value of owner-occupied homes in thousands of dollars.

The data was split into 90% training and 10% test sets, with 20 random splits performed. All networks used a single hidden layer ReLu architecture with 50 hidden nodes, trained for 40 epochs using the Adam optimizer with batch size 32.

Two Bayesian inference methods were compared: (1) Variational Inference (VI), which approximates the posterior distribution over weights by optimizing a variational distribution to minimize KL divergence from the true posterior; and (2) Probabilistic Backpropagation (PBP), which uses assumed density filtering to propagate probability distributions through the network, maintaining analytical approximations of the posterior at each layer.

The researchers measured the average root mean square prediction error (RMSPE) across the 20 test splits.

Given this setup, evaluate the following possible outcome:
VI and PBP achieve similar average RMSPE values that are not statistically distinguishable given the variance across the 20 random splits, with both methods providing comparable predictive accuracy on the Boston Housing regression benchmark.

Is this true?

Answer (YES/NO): NO